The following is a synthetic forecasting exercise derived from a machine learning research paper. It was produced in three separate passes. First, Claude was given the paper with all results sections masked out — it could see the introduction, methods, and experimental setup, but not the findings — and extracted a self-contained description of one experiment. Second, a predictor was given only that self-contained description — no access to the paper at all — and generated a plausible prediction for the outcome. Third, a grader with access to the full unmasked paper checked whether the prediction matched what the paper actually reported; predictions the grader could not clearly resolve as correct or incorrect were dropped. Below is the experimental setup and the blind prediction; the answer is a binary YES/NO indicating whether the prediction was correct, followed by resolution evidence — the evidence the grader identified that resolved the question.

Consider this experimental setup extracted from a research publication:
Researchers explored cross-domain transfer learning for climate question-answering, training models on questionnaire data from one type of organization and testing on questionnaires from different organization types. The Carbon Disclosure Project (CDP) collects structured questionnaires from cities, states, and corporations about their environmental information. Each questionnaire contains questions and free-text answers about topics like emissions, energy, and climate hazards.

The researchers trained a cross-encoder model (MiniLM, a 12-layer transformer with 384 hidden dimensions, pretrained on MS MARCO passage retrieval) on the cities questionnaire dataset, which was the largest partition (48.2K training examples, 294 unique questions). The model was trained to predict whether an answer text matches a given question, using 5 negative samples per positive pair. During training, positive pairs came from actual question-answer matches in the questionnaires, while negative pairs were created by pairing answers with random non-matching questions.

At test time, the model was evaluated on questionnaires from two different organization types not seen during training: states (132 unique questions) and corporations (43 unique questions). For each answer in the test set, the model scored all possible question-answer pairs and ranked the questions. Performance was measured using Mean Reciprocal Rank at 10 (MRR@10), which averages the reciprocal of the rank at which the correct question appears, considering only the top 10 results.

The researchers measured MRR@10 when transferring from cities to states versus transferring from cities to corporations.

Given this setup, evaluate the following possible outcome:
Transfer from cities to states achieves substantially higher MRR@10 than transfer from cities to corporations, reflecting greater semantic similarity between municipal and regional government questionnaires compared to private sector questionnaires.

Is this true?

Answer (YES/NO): YES